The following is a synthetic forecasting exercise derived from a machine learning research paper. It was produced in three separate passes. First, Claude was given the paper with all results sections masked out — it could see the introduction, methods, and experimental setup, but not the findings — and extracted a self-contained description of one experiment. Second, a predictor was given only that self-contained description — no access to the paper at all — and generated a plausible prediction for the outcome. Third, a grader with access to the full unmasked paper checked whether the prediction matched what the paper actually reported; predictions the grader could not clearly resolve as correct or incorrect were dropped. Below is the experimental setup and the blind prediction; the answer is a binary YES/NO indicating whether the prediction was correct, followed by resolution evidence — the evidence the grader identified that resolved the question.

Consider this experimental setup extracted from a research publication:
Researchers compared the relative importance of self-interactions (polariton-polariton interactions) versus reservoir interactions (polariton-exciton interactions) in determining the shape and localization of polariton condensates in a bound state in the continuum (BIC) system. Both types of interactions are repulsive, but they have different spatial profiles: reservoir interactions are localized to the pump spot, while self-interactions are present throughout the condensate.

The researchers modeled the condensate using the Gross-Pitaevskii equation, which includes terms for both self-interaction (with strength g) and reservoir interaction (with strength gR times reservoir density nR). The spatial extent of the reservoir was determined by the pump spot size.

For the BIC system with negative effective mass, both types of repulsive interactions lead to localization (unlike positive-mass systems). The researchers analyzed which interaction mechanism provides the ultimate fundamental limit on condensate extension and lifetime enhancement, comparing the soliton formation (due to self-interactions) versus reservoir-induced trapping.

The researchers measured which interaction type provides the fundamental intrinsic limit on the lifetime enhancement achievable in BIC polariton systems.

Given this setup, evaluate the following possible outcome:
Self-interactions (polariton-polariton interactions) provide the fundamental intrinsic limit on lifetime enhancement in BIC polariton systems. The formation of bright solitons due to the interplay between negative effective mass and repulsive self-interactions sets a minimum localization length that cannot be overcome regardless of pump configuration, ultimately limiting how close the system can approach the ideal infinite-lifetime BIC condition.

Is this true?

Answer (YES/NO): YES